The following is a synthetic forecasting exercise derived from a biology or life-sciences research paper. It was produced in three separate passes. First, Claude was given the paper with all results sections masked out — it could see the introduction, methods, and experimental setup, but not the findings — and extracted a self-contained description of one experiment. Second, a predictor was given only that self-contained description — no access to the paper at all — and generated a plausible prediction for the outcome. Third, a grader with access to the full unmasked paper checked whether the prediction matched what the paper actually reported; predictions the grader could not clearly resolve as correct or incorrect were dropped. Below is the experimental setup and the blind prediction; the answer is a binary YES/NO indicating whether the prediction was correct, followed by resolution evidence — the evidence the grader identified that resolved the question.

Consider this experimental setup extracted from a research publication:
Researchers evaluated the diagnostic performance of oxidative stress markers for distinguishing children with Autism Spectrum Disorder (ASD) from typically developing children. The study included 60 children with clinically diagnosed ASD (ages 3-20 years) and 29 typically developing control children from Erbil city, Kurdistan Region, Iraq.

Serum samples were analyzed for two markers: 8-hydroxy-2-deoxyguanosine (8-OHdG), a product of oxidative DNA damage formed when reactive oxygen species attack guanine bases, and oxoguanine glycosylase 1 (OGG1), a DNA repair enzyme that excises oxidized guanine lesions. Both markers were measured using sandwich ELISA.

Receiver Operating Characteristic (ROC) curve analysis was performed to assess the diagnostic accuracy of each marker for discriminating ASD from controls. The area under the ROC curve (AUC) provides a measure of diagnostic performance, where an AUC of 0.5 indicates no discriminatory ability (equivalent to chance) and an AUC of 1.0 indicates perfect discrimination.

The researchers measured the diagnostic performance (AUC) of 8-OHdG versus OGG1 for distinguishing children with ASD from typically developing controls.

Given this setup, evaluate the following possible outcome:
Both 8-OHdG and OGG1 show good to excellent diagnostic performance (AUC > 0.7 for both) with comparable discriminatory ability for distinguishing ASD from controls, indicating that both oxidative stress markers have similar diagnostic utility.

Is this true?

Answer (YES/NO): NO